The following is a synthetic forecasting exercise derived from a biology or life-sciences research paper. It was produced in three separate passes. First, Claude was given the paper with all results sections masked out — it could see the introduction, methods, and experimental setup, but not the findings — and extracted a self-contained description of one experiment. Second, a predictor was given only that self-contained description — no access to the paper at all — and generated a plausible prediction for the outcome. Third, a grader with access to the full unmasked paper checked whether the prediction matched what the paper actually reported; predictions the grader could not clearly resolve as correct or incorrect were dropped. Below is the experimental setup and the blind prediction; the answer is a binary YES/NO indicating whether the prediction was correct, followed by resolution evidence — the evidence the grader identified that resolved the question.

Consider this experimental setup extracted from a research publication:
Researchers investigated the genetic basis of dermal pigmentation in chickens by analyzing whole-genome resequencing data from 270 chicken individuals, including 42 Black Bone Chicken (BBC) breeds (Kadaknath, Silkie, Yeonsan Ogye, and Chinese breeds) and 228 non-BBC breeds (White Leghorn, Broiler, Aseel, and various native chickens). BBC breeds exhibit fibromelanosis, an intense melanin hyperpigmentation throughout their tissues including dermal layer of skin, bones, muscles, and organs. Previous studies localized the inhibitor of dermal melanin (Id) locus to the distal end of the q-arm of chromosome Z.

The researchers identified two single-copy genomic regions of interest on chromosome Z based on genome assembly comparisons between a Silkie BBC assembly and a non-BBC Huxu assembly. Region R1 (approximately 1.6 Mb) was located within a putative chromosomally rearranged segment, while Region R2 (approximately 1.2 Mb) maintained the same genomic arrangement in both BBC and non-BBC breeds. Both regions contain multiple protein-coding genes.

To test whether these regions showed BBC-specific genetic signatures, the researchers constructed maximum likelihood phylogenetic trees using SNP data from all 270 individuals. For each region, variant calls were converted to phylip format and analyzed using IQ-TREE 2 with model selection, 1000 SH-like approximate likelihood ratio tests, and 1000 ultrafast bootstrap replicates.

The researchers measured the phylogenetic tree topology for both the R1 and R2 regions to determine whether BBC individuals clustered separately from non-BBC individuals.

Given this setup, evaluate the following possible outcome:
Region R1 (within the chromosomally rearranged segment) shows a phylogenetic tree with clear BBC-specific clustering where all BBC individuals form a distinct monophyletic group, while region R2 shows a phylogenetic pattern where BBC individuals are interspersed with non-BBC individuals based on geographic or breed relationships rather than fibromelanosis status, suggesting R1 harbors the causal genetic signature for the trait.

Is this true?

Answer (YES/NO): NO